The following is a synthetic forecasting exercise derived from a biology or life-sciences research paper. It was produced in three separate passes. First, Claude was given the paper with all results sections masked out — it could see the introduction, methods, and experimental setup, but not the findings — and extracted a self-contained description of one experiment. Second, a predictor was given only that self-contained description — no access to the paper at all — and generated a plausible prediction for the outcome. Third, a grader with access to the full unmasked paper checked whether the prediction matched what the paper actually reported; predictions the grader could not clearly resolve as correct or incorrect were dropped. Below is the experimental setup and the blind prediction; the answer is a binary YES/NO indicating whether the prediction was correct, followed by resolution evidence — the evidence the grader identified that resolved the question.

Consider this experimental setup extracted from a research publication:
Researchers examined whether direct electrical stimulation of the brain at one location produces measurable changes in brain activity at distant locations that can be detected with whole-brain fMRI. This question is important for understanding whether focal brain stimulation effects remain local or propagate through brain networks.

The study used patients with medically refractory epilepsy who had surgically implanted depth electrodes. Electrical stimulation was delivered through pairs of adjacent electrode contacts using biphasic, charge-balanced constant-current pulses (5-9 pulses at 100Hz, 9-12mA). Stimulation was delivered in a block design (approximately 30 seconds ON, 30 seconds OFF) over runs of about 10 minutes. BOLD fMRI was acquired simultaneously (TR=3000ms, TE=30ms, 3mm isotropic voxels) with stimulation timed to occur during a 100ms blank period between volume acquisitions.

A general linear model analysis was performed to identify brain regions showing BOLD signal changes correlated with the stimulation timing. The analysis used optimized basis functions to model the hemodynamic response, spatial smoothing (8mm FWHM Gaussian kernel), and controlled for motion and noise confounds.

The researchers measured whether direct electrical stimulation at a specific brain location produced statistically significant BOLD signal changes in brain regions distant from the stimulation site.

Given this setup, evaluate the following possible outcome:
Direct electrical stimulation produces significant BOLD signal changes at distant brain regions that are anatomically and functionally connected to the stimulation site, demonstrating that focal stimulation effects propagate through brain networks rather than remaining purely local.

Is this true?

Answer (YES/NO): YES